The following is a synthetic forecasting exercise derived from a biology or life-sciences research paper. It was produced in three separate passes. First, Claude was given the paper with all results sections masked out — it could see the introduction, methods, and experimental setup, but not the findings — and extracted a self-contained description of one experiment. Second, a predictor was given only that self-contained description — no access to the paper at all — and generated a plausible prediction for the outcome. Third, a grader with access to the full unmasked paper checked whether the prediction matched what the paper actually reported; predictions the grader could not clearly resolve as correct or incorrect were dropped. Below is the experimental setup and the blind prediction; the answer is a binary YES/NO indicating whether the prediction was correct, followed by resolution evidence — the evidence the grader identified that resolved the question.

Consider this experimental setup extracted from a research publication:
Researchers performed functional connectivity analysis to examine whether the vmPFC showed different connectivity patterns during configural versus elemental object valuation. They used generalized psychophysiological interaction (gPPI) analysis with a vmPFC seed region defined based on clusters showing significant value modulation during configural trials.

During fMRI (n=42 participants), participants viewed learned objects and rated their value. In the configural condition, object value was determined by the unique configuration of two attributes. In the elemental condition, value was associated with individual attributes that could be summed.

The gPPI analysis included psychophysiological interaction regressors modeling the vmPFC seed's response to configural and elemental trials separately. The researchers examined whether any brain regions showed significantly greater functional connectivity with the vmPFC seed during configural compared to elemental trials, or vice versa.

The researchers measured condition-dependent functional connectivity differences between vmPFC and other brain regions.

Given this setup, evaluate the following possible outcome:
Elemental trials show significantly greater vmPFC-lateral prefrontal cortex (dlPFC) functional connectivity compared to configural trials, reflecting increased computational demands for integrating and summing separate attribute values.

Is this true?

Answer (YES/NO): NO